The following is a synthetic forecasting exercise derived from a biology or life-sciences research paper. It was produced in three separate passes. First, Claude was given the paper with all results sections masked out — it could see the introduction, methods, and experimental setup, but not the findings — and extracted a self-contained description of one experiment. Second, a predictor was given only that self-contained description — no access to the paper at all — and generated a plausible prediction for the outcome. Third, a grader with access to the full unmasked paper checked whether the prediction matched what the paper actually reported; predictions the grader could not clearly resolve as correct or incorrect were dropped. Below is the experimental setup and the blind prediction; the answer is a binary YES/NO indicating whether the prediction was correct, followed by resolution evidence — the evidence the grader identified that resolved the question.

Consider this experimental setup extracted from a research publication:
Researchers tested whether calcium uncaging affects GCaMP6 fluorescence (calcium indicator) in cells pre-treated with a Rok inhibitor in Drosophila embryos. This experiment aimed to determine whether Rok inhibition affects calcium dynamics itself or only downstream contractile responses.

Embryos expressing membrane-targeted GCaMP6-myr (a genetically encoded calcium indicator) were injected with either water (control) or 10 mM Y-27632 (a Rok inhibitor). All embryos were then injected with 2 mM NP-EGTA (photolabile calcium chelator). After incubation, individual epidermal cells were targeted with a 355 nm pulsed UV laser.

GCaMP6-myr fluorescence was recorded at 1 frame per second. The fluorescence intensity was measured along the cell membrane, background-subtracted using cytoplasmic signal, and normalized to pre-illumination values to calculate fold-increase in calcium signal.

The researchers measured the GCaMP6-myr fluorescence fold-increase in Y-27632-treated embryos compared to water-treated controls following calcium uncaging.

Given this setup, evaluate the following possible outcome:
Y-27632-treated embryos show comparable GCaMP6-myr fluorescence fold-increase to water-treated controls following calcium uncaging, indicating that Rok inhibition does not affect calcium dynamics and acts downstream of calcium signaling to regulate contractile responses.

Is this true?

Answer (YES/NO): YES